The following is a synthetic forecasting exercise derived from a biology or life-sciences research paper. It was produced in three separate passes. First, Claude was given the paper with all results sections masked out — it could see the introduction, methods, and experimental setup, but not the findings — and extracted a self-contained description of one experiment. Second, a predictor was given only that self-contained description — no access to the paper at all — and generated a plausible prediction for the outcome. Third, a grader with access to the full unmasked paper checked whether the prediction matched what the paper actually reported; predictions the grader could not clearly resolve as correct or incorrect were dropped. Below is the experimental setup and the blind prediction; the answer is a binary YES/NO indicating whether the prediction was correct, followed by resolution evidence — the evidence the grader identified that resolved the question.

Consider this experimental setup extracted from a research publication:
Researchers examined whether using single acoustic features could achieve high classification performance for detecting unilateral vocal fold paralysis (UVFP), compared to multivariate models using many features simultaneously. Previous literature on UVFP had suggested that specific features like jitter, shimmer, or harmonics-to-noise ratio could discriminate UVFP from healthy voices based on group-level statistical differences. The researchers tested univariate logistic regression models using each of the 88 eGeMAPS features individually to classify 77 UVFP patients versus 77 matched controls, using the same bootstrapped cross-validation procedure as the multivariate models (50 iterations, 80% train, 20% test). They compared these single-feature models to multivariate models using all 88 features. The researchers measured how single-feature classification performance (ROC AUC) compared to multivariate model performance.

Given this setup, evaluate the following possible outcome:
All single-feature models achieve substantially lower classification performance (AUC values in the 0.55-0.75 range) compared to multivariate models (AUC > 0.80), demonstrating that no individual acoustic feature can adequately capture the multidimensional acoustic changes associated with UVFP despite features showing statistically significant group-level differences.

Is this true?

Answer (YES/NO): YES